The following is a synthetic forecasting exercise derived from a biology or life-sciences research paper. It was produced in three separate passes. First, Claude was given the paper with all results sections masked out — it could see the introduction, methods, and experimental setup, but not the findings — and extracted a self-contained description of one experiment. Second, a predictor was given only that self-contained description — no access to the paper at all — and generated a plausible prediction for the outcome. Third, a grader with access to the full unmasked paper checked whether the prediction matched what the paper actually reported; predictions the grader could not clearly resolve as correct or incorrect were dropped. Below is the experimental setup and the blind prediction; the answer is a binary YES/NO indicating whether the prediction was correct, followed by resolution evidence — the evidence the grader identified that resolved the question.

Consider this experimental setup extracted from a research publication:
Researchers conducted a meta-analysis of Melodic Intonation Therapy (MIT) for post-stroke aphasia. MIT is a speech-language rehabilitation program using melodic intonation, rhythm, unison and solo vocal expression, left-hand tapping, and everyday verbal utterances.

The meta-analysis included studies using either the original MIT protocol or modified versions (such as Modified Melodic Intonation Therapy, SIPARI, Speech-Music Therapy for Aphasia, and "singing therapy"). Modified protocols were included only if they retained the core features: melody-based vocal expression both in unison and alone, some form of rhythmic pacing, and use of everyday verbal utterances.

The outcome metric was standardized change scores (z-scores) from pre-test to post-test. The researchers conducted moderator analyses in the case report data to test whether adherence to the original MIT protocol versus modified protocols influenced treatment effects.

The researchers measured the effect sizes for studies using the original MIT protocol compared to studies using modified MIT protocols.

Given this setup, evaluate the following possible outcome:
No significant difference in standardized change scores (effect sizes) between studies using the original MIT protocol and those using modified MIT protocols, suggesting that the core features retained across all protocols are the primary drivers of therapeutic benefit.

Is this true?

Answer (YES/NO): YES